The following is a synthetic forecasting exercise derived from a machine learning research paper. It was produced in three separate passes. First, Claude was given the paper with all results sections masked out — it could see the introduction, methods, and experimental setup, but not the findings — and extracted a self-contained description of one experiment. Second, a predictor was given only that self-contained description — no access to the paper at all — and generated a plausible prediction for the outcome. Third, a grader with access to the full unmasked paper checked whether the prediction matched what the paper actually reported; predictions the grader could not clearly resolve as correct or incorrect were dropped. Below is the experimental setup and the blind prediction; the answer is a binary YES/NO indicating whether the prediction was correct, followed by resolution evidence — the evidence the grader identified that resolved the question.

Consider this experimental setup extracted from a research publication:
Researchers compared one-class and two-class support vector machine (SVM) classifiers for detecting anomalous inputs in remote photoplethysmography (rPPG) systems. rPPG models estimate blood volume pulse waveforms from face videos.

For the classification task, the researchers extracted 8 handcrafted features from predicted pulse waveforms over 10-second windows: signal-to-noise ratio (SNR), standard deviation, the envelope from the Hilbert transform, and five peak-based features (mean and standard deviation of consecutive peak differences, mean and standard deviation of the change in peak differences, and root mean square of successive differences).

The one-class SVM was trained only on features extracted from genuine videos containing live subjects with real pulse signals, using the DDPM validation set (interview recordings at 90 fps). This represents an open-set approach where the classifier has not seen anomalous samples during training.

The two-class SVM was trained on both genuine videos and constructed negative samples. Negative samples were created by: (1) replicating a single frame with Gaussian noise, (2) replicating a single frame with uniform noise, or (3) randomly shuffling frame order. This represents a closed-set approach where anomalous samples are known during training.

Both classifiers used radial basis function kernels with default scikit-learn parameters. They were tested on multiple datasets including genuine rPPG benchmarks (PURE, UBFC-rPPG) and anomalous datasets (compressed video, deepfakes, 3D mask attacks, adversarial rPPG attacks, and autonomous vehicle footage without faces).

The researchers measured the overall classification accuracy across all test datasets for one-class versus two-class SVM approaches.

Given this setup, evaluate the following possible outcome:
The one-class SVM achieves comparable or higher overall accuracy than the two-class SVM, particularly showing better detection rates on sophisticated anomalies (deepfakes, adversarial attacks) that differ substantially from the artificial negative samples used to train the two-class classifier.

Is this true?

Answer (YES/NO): NO